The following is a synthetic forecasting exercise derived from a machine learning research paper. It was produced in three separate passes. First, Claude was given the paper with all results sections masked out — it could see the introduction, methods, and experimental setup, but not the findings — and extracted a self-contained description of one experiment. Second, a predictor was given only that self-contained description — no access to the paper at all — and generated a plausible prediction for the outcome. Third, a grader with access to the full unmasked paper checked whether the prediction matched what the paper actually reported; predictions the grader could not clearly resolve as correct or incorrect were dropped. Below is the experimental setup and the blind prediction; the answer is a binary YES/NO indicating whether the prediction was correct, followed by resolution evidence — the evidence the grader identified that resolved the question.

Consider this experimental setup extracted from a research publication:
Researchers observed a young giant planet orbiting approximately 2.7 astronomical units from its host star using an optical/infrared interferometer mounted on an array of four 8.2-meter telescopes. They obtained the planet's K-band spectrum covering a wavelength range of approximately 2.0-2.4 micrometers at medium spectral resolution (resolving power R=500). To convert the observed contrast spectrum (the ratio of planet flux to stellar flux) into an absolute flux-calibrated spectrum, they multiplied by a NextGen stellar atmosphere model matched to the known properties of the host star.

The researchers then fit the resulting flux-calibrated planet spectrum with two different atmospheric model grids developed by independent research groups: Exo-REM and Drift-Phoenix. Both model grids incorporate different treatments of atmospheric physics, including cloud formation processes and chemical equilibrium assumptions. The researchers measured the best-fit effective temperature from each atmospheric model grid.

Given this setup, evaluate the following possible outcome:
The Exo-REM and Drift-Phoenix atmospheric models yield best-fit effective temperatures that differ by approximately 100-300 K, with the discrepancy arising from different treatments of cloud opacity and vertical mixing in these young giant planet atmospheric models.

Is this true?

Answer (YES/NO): NO